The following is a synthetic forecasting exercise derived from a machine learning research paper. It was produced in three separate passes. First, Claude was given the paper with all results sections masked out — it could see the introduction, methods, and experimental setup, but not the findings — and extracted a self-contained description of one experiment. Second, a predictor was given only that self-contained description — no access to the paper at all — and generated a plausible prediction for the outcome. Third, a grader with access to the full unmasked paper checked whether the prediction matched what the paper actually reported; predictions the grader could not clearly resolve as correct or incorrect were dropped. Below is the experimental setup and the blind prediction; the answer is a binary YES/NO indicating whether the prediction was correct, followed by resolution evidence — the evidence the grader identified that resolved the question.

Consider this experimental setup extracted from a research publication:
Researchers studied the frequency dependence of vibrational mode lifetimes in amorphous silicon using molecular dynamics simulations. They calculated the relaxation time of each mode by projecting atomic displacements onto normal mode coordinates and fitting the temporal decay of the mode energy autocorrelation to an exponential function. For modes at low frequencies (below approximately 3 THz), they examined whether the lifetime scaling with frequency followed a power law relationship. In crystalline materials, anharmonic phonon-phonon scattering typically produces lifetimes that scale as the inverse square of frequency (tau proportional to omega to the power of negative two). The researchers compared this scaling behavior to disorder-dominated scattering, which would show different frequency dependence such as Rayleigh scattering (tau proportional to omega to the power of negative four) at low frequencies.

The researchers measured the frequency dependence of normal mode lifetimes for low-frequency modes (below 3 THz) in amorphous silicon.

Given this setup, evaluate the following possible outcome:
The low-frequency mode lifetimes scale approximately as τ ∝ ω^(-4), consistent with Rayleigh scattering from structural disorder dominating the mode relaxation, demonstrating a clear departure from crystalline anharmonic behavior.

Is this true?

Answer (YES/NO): NO